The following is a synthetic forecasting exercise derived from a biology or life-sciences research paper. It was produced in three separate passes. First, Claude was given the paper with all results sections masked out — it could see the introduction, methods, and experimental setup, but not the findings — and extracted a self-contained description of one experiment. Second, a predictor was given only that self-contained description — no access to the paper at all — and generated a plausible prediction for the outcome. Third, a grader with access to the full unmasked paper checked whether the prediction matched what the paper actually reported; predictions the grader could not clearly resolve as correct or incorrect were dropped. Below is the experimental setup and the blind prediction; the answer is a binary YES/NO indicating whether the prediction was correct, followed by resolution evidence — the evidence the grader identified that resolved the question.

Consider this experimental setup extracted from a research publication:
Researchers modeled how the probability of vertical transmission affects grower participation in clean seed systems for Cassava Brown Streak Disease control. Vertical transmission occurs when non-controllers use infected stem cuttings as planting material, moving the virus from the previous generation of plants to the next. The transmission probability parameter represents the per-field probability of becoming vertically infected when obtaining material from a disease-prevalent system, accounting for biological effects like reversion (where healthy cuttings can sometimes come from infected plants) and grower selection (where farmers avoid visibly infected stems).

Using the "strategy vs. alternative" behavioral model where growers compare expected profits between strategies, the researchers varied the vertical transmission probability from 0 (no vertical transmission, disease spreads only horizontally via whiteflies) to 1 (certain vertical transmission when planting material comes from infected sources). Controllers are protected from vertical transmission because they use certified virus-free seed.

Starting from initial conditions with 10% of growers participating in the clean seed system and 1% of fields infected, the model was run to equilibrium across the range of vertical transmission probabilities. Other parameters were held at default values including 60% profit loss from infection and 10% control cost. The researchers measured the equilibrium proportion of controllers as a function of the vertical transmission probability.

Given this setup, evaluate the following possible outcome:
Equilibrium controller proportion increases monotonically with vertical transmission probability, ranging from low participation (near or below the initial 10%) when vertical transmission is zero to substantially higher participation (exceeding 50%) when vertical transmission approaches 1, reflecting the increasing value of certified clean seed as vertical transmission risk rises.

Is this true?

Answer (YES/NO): NO